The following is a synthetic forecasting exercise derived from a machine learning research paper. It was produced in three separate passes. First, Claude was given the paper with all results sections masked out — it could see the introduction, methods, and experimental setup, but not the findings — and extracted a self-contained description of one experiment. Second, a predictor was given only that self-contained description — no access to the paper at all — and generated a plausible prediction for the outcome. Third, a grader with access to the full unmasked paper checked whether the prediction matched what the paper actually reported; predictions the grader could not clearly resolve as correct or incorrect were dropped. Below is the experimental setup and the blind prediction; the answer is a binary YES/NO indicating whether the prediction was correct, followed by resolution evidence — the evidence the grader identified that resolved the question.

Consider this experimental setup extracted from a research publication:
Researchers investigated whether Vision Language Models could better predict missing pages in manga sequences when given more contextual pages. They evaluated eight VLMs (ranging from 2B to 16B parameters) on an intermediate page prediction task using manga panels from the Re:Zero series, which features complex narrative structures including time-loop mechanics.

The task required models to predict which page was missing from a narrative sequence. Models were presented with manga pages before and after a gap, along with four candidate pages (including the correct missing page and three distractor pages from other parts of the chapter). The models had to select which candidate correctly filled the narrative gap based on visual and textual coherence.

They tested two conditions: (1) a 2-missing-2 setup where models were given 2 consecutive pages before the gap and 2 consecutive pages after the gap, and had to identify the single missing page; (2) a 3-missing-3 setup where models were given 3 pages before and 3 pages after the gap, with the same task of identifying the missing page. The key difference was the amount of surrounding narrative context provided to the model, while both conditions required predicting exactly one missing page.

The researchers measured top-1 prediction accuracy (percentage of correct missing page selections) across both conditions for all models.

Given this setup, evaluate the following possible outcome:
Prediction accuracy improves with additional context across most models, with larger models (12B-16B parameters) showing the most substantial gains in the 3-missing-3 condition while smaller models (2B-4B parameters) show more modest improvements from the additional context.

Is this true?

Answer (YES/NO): NO